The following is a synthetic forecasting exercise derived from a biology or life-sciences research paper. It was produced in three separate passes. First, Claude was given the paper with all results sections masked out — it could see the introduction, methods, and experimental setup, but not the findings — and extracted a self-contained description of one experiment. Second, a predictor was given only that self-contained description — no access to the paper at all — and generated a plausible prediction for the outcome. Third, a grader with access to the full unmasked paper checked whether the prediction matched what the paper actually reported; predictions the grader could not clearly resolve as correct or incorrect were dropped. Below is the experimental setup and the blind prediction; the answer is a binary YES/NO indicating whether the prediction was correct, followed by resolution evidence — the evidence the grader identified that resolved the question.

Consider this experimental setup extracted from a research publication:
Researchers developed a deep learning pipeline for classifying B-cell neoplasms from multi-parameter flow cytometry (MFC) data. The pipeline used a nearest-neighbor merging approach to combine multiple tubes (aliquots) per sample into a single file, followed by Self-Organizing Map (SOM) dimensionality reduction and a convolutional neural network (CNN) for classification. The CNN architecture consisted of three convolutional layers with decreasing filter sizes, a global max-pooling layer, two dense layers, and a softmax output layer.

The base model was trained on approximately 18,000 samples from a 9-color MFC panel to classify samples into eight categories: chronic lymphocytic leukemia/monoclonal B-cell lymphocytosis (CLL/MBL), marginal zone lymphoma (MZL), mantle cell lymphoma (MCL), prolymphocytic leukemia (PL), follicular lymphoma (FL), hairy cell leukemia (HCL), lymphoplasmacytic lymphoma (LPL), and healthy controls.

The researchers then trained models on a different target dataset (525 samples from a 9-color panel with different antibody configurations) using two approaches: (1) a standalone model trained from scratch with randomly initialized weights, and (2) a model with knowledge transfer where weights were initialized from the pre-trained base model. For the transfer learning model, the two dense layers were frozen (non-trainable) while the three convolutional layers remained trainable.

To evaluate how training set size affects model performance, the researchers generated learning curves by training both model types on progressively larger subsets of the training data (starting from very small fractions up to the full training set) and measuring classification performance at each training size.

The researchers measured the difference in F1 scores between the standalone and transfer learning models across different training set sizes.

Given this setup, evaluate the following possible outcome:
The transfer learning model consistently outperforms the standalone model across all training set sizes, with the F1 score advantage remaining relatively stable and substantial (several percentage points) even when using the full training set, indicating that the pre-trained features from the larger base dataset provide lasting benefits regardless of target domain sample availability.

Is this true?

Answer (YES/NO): NO